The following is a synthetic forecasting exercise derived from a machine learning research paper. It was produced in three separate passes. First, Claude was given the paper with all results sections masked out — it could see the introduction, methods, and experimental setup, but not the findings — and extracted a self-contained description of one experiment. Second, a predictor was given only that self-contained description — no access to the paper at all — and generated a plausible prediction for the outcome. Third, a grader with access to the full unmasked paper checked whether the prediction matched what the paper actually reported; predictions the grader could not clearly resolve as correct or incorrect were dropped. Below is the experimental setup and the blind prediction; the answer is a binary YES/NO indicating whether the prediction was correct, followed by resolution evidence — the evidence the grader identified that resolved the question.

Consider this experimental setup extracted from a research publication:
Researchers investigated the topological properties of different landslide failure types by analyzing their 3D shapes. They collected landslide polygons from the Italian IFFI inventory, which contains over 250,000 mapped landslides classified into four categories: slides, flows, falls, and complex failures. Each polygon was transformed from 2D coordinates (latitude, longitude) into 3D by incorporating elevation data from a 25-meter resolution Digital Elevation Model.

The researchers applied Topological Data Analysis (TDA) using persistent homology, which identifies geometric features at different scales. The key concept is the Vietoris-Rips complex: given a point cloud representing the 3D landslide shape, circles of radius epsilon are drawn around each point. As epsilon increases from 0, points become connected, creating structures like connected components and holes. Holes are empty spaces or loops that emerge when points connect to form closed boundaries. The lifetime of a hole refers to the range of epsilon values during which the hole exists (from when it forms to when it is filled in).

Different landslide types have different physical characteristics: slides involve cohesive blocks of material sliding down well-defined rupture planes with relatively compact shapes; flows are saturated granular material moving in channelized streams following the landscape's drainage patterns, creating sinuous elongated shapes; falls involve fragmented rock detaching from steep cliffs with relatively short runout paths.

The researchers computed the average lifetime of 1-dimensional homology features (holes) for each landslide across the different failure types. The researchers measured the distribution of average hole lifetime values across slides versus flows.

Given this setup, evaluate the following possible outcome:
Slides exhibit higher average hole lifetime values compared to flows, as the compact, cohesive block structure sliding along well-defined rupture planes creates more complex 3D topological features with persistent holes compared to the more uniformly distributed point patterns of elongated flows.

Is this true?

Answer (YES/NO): YES